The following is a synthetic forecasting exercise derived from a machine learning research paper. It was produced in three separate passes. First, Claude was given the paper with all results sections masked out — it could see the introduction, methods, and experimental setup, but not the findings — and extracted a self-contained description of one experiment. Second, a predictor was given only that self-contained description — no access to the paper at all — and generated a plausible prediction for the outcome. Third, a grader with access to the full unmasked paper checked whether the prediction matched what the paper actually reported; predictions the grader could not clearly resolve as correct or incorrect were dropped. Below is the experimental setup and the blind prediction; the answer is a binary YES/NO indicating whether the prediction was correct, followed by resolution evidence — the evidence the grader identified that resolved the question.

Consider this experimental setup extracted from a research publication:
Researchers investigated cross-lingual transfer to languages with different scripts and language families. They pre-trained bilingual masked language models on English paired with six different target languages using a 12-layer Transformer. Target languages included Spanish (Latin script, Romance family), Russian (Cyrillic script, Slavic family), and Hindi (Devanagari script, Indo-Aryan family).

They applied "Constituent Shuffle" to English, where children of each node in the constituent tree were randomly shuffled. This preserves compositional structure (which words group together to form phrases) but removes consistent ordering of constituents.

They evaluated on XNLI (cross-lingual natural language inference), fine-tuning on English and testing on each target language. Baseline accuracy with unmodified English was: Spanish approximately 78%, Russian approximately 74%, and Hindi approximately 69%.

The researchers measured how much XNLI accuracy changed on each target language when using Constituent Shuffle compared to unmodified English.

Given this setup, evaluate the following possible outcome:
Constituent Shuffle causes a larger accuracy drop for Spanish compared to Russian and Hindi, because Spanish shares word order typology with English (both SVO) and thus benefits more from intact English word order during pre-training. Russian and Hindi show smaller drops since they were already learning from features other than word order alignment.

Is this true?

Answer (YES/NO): NO